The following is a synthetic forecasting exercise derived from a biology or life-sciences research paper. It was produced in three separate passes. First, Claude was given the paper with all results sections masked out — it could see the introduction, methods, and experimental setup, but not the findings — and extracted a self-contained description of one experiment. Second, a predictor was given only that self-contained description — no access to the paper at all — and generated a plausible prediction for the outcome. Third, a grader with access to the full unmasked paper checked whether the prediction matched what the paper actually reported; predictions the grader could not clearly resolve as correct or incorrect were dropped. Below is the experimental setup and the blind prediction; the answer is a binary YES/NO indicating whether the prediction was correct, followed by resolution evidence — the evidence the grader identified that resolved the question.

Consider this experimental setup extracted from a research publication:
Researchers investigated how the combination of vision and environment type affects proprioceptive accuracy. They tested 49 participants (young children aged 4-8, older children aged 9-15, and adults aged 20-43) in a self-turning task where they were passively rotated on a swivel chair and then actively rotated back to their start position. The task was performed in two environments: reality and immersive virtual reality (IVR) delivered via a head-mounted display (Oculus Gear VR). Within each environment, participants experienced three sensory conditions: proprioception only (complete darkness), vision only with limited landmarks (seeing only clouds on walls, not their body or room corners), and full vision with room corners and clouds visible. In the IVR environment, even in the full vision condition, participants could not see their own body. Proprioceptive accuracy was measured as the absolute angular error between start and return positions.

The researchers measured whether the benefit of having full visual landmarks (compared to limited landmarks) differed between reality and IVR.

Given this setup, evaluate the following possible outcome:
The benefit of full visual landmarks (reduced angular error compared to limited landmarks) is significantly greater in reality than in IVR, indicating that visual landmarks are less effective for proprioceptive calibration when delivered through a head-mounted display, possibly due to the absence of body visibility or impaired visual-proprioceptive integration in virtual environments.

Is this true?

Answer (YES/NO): NO